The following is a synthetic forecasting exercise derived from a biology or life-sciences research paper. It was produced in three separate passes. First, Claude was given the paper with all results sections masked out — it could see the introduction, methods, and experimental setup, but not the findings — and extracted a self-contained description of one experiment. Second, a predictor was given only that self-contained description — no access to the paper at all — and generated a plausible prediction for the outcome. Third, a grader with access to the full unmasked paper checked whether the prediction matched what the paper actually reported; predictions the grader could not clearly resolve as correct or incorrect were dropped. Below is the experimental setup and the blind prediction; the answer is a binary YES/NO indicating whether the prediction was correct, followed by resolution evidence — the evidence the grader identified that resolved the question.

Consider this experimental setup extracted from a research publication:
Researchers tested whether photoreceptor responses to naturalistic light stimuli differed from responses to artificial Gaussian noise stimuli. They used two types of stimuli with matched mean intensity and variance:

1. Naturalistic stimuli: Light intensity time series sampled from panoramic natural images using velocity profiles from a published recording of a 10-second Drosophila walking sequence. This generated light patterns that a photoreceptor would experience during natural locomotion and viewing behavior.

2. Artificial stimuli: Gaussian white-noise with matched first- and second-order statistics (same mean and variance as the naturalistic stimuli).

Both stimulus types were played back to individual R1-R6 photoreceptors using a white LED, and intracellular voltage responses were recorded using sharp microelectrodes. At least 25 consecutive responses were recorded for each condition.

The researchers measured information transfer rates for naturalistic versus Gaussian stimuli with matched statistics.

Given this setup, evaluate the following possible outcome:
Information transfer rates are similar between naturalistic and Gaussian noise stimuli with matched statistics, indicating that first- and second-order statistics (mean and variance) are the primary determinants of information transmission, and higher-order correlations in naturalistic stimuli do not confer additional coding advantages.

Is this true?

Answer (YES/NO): NO